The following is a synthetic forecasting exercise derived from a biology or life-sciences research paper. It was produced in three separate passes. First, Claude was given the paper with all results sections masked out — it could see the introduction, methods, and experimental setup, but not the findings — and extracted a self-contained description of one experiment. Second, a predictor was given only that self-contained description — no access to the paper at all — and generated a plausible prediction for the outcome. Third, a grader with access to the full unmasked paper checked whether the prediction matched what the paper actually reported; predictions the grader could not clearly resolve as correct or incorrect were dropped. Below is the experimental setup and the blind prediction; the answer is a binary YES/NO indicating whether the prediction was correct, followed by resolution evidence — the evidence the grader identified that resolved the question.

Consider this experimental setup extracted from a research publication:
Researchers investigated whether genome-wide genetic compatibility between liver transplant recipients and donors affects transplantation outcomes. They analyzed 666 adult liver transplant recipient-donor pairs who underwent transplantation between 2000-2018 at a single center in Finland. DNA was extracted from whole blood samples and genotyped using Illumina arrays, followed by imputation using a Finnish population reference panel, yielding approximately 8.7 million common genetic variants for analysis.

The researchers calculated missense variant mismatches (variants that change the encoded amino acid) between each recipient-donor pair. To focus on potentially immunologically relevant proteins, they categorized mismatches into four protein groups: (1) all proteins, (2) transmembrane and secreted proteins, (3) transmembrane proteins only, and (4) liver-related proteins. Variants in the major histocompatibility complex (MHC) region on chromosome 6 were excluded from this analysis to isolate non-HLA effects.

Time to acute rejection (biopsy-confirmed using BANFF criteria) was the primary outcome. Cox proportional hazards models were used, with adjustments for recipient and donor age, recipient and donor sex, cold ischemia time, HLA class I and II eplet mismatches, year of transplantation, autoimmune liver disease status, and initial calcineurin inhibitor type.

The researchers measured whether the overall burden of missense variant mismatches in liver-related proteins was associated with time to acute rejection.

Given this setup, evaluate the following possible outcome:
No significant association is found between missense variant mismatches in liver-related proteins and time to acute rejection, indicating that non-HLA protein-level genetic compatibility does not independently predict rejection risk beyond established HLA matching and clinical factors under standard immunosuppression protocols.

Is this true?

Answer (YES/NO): YES